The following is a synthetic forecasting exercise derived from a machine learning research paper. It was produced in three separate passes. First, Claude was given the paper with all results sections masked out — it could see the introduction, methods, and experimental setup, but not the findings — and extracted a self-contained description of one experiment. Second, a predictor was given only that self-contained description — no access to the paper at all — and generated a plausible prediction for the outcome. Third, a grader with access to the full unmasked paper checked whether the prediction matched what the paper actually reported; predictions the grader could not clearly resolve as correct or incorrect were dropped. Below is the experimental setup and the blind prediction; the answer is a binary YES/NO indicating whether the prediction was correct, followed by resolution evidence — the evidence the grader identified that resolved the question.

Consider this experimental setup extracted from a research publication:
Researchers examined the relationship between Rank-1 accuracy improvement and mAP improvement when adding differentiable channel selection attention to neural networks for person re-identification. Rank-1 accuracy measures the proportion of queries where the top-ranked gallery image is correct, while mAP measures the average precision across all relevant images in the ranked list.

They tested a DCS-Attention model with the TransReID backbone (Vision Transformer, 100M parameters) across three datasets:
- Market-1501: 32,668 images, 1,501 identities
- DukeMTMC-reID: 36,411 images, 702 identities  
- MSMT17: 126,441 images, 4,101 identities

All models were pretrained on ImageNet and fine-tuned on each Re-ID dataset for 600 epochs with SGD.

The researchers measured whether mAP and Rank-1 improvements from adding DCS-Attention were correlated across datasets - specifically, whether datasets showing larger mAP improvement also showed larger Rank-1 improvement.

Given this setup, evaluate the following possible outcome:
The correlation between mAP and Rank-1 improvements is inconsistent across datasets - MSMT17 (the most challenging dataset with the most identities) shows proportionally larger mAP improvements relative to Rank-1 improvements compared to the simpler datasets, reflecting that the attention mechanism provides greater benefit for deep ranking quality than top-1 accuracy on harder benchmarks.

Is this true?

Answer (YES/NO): NO